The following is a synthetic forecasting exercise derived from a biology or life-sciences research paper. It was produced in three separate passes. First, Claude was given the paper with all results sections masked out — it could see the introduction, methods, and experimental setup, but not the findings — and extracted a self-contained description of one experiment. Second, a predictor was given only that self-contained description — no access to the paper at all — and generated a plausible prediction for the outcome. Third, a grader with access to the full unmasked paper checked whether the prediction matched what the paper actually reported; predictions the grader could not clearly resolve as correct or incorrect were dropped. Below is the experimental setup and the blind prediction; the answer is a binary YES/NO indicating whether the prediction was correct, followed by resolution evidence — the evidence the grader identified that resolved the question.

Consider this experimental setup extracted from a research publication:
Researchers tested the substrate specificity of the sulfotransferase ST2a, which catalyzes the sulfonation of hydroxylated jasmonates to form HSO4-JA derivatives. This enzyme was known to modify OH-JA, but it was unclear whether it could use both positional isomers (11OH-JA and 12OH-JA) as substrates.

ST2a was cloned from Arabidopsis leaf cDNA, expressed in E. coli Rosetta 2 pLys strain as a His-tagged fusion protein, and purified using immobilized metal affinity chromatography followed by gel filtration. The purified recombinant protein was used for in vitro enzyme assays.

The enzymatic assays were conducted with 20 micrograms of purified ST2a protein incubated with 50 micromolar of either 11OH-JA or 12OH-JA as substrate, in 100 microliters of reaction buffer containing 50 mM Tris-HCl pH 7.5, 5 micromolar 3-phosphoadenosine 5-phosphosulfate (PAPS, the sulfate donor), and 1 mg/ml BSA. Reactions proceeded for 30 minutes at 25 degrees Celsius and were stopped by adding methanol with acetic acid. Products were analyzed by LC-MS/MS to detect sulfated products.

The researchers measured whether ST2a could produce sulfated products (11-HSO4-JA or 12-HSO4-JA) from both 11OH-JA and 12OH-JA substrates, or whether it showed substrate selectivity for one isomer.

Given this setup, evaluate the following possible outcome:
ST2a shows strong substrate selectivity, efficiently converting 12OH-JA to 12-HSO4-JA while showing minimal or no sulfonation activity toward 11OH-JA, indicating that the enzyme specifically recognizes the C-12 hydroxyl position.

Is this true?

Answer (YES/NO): YES